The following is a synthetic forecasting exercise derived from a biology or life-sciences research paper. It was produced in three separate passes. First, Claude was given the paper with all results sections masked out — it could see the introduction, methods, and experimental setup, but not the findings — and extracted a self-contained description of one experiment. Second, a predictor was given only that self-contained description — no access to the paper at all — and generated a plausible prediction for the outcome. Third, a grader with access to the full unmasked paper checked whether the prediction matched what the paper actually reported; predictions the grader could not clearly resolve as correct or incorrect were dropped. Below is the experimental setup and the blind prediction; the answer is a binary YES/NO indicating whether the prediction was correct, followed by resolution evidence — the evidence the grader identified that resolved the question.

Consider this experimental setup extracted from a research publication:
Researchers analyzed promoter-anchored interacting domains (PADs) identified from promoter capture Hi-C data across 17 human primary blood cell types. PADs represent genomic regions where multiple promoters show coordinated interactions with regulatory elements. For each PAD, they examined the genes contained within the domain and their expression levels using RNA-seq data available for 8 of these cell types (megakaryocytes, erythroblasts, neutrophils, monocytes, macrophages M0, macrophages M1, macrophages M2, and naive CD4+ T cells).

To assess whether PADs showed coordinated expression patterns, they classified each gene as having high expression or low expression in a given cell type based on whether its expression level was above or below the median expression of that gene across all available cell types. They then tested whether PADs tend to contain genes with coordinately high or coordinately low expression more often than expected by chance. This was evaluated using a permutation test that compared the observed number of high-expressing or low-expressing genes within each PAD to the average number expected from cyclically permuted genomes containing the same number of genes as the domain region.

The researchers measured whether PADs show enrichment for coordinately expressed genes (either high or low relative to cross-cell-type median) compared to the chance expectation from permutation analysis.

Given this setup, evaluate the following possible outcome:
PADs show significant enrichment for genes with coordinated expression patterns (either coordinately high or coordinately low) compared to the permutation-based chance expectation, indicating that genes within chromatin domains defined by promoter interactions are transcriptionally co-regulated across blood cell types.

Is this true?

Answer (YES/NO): YES